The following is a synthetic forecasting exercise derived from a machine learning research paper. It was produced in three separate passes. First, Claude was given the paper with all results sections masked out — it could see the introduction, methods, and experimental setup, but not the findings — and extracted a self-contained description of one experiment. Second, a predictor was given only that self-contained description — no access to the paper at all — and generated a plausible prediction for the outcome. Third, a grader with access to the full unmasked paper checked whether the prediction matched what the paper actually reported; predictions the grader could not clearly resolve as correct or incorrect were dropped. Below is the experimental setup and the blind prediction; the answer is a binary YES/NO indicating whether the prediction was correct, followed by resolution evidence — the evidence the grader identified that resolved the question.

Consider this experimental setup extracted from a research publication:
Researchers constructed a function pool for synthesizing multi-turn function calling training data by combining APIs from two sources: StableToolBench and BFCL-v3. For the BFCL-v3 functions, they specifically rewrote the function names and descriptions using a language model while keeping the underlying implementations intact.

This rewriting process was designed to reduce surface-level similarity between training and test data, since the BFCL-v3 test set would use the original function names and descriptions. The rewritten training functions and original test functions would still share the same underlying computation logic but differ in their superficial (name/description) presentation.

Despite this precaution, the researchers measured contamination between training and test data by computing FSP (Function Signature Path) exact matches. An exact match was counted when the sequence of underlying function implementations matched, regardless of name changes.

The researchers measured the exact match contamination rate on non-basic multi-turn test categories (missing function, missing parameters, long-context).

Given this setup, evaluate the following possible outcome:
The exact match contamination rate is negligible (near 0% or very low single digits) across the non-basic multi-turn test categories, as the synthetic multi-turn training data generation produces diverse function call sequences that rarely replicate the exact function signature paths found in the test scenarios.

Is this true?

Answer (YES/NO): YES